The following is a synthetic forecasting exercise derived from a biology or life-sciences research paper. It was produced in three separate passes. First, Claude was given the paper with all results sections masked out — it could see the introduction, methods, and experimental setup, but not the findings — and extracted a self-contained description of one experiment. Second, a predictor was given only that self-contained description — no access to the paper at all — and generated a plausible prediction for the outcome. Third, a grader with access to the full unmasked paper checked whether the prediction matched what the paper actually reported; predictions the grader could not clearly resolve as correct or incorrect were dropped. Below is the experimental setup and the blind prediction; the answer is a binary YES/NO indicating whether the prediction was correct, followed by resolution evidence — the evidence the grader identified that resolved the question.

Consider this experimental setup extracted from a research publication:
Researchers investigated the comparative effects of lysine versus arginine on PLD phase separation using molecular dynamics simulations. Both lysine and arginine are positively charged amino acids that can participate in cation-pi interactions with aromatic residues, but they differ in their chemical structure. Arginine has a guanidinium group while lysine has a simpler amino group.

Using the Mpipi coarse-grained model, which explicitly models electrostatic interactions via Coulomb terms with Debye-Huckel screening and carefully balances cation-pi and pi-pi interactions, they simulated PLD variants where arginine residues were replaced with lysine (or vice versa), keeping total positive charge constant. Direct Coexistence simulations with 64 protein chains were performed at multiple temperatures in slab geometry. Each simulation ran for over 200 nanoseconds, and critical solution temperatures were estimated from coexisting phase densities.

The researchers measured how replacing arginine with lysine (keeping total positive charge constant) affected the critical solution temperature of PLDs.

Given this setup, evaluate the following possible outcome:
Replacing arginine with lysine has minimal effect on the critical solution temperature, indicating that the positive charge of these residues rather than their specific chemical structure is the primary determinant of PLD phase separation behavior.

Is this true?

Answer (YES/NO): NO